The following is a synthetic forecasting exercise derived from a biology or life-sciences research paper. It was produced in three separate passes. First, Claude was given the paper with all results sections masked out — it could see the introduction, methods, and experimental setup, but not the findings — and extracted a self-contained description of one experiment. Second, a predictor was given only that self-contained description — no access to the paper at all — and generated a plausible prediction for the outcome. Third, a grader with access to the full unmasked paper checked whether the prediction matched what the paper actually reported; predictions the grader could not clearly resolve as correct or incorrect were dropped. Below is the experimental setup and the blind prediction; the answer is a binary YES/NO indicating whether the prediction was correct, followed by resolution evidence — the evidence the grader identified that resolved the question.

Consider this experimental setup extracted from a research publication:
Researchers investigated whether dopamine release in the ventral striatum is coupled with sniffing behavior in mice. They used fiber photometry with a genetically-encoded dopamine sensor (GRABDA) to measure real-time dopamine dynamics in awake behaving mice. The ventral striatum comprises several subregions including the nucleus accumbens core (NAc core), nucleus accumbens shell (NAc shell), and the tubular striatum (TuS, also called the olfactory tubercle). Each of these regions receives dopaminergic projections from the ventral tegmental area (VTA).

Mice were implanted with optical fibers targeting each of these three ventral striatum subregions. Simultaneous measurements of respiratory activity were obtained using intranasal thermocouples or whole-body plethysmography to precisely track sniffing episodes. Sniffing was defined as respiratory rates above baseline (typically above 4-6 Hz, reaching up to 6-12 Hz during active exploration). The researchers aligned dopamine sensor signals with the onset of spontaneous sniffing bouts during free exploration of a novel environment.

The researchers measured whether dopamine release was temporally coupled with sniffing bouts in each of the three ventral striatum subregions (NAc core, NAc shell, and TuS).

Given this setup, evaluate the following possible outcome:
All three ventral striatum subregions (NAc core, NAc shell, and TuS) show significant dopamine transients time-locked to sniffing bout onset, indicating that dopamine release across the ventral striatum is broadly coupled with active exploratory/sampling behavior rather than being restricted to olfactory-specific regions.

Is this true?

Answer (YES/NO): NO